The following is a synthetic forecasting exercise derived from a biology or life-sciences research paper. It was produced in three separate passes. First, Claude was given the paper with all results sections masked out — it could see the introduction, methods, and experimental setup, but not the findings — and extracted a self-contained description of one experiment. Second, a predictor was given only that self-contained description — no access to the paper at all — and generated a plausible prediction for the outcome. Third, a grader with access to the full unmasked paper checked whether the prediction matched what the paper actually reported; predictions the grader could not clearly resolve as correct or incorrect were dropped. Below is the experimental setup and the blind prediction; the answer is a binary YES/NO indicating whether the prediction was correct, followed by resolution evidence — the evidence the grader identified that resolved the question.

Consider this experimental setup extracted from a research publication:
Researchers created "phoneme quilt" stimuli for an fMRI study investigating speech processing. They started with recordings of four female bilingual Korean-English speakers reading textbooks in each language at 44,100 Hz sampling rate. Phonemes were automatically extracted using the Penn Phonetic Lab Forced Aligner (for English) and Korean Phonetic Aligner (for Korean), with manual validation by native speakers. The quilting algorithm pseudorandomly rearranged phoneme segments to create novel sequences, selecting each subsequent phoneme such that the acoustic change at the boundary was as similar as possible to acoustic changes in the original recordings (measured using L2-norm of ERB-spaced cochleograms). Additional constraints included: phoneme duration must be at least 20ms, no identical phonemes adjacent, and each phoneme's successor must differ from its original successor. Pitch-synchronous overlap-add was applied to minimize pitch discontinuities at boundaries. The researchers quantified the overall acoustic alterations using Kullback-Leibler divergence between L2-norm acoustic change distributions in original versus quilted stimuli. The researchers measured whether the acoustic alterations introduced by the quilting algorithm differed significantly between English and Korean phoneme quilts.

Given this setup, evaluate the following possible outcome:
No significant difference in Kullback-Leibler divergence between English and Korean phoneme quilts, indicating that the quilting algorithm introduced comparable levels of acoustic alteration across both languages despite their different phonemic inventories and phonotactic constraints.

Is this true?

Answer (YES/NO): YES